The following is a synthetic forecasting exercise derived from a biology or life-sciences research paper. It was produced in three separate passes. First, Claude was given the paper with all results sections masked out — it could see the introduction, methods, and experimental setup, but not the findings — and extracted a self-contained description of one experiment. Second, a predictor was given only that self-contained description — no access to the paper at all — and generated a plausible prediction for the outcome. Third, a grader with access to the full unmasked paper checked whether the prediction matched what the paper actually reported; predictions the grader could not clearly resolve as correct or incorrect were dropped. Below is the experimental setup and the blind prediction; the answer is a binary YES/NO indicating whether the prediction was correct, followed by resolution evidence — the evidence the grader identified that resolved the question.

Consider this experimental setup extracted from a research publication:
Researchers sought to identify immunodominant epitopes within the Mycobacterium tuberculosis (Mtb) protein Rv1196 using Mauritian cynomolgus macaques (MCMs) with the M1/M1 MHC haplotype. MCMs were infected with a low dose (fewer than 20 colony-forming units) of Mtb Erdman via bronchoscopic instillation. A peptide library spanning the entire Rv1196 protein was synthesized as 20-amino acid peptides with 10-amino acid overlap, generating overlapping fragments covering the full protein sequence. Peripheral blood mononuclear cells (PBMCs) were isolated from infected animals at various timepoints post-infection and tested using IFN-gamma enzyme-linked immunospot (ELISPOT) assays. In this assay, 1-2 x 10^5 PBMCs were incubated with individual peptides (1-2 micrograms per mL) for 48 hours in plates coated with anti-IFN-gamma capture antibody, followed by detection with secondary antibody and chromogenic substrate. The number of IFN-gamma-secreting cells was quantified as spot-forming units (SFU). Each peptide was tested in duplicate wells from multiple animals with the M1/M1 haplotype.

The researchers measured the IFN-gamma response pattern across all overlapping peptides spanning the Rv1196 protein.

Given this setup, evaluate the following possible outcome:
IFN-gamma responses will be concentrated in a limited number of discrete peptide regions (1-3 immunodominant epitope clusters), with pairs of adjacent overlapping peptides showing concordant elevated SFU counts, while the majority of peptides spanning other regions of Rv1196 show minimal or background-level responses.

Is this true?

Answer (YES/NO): YES